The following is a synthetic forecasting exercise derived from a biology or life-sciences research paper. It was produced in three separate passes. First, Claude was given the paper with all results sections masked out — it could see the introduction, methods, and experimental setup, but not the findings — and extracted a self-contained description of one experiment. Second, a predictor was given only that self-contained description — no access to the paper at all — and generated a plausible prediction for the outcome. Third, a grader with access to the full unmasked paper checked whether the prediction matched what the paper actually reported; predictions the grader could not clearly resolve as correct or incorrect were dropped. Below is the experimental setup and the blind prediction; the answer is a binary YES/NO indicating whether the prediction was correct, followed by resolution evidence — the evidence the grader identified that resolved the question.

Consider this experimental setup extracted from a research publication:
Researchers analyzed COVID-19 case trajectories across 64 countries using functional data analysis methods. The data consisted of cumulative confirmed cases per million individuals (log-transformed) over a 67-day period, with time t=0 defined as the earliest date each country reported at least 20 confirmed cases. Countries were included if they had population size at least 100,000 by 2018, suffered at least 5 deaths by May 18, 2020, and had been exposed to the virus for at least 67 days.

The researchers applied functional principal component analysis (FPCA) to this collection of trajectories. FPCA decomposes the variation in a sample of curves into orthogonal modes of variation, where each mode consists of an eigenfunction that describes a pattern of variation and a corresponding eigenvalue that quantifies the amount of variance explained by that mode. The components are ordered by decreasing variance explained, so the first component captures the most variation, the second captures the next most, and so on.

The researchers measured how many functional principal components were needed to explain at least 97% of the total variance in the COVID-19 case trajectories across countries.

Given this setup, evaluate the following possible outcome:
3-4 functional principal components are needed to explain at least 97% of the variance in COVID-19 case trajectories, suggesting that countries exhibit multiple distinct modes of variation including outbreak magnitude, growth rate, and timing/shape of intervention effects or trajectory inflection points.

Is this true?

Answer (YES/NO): NO